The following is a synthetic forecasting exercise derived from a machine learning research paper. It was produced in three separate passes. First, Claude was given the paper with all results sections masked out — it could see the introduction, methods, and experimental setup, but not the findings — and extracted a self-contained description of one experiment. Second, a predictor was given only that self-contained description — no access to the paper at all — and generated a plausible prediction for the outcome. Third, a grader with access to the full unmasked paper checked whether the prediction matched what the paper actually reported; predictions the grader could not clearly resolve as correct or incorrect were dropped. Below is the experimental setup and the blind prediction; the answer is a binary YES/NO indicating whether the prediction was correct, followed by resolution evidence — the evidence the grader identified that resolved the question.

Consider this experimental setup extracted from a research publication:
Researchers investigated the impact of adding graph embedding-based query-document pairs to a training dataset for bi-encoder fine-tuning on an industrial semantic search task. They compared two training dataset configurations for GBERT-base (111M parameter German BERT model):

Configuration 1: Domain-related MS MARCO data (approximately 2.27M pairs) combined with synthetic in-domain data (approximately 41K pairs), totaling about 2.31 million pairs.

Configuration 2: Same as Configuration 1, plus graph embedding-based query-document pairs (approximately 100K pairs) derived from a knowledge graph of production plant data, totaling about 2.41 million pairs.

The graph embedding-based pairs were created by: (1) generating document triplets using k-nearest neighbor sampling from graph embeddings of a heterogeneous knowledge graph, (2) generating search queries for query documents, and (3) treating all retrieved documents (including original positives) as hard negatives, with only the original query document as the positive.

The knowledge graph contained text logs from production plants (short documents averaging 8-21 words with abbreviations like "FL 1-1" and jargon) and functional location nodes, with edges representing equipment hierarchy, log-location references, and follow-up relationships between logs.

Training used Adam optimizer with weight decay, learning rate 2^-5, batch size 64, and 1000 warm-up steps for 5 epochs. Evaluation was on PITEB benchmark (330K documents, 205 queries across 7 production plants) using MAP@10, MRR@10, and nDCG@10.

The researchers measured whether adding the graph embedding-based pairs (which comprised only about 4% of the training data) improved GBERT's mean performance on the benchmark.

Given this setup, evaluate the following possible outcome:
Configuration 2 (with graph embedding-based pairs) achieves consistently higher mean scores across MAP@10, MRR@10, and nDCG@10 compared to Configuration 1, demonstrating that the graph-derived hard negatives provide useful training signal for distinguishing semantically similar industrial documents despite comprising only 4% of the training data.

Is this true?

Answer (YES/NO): YES